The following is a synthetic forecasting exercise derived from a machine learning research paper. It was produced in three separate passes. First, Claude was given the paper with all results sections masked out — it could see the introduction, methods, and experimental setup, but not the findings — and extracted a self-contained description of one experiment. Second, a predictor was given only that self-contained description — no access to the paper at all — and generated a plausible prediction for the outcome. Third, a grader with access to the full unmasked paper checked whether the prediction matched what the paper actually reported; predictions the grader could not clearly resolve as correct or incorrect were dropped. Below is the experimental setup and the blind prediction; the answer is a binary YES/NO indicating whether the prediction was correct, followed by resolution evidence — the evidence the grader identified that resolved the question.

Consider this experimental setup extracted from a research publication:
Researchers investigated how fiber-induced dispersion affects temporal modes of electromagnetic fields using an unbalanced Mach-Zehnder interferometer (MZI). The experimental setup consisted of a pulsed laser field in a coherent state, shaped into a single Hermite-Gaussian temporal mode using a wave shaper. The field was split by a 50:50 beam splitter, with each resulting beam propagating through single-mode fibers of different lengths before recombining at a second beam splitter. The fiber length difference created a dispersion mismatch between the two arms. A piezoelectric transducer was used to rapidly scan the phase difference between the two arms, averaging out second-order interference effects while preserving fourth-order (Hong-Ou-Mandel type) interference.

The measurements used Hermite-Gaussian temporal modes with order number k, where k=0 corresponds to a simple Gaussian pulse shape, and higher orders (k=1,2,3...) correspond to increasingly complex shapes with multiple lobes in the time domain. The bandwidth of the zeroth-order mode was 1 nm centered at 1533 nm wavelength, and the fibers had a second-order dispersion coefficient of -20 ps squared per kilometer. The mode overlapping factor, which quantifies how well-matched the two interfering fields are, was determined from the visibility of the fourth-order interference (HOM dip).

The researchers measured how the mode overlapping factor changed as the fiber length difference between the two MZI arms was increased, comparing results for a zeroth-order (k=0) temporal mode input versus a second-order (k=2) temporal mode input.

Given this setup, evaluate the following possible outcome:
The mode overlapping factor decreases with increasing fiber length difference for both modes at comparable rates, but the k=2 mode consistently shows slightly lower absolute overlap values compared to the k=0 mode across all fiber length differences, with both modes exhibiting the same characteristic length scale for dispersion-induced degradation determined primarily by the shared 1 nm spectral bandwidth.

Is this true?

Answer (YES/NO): NO